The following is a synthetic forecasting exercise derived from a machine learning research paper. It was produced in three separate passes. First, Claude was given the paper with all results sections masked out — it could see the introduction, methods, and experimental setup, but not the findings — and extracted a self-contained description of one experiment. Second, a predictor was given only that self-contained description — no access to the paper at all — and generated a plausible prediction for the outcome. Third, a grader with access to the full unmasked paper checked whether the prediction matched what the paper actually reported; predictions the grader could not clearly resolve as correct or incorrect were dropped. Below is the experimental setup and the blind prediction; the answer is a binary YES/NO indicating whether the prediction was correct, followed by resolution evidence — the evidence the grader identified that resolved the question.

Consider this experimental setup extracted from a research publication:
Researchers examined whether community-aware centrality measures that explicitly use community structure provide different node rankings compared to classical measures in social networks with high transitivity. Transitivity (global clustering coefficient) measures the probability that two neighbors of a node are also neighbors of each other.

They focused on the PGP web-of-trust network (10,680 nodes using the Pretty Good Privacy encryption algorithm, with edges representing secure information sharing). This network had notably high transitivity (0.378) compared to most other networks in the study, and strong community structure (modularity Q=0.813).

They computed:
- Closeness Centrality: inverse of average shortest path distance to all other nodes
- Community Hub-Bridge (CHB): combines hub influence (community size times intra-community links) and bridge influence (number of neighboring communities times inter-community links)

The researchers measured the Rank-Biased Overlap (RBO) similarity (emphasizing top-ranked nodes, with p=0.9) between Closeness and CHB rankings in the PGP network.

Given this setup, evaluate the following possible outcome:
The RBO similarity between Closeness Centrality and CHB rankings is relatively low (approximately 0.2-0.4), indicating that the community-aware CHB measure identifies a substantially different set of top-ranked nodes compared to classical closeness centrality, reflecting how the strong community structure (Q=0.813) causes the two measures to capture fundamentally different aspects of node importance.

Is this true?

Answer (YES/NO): NO